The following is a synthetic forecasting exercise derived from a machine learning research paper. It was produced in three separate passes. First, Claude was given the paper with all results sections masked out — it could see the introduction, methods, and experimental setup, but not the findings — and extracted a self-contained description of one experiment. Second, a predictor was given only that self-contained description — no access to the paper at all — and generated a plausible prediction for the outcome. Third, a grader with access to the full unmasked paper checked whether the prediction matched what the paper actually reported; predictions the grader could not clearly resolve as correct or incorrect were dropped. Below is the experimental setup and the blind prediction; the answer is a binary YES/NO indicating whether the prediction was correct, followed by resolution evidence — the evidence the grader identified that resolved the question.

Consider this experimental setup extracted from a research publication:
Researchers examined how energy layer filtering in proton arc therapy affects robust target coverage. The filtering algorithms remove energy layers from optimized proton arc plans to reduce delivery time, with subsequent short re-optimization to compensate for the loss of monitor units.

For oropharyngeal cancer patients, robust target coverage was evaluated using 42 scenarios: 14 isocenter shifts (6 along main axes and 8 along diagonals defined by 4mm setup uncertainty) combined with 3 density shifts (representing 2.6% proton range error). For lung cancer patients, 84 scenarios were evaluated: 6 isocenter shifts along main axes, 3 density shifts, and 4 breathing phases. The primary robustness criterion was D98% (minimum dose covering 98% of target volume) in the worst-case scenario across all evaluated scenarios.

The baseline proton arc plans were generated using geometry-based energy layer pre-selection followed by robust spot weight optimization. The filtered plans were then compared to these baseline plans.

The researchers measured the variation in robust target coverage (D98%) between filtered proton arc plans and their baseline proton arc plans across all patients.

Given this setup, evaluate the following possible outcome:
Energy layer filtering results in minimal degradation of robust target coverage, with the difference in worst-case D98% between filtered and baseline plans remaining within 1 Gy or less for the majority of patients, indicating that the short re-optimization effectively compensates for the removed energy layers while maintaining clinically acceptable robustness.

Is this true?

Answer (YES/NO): YES